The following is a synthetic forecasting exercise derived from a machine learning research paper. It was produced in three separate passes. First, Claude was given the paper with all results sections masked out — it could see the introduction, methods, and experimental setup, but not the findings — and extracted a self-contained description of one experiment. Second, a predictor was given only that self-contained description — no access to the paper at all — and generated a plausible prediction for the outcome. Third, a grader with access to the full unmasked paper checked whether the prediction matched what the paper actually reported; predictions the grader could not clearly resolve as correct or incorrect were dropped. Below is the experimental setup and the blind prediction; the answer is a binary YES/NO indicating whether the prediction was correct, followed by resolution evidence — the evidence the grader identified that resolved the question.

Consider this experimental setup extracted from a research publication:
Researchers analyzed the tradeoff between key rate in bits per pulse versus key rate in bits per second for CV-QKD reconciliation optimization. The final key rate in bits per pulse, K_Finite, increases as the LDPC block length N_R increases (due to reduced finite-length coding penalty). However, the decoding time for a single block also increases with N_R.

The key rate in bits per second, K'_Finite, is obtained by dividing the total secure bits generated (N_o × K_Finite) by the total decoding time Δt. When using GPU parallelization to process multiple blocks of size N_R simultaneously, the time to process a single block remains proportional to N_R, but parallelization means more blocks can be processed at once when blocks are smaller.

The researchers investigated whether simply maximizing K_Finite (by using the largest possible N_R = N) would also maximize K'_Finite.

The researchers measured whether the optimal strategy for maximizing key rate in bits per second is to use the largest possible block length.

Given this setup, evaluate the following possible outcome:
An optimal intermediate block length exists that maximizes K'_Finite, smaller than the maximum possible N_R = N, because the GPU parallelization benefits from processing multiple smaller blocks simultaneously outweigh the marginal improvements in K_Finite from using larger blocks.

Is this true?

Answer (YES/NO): YES